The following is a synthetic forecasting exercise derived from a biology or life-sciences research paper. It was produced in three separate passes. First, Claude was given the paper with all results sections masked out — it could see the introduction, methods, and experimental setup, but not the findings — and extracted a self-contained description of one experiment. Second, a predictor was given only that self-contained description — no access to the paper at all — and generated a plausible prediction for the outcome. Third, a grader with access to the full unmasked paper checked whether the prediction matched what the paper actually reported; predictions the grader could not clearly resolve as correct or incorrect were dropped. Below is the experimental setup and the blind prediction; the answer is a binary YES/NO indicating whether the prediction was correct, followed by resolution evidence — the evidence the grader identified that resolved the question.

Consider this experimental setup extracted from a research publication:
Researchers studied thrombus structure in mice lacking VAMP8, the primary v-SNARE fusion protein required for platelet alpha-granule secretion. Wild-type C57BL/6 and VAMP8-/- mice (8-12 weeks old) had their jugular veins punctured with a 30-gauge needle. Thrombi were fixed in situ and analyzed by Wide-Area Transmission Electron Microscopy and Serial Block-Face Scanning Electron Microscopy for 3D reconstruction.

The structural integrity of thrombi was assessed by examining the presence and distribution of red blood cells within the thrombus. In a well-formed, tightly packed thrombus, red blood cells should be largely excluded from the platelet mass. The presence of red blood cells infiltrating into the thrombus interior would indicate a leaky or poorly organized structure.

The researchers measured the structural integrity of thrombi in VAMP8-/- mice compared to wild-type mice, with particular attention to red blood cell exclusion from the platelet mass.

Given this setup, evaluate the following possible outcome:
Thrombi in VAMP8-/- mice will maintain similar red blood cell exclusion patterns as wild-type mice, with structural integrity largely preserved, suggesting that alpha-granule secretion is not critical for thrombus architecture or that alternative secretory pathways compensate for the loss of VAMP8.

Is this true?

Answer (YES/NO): NO